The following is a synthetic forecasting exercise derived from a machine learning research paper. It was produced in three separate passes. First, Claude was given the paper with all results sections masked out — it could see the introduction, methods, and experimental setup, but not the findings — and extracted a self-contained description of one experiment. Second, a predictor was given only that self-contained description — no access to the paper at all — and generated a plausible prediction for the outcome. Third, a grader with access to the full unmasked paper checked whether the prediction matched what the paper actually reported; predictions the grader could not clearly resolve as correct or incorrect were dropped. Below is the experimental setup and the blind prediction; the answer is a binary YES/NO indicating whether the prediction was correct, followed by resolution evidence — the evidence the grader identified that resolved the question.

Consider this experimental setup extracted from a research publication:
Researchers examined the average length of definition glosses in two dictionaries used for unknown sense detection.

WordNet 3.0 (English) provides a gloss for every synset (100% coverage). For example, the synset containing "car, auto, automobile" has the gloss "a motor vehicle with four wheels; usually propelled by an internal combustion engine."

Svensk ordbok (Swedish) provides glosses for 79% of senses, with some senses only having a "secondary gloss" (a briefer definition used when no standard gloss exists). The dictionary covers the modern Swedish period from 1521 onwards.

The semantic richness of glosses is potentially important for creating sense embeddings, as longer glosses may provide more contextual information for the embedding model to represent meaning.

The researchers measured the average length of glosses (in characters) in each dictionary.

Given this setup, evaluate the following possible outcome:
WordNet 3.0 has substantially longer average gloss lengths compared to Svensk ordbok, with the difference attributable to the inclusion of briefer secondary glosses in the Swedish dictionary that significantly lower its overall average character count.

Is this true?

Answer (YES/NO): NO